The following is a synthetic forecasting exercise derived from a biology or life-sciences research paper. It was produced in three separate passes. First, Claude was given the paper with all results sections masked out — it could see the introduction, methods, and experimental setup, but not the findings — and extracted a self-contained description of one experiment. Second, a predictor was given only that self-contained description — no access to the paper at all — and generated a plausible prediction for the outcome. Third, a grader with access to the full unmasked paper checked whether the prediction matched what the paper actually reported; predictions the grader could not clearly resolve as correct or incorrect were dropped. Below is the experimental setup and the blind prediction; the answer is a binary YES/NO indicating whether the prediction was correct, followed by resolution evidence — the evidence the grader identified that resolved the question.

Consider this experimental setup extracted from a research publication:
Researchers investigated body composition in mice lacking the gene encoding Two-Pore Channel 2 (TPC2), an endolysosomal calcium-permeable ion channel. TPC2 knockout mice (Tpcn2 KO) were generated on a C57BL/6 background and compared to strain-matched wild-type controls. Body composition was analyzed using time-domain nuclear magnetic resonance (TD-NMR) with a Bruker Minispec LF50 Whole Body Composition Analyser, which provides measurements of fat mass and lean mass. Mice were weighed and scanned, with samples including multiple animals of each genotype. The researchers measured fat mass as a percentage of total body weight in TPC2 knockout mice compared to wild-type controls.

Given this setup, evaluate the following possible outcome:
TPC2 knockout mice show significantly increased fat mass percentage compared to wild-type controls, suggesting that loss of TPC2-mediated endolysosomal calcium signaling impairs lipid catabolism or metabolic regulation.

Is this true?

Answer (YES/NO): NO